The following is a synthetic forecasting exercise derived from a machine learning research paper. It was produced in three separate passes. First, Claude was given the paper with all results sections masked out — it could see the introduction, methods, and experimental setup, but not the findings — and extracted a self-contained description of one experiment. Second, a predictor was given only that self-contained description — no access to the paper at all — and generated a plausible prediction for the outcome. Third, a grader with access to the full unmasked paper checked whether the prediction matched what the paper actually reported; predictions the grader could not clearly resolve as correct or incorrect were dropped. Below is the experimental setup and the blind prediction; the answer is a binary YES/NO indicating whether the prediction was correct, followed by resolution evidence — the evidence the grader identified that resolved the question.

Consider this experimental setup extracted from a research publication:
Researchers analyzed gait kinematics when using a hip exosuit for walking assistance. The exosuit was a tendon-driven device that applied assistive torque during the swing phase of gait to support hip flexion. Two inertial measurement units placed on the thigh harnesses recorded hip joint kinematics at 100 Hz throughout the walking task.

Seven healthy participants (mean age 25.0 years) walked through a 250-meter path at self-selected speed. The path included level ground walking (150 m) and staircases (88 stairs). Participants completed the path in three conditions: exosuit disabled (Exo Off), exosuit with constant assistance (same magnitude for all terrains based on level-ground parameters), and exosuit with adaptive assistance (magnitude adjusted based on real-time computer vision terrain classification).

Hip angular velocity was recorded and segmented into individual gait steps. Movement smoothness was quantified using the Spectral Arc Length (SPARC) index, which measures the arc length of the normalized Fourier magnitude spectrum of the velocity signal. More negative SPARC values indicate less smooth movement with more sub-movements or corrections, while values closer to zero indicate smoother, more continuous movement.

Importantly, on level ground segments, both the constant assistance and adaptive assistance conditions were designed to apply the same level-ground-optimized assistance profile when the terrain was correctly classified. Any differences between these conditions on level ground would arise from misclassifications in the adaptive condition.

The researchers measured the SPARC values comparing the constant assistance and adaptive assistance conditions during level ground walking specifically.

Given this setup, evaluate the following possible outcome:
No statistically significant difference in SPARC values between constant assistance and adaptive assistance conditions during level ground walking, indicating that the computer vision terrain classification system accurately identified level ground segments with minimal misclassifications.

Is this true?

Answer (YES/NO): YES